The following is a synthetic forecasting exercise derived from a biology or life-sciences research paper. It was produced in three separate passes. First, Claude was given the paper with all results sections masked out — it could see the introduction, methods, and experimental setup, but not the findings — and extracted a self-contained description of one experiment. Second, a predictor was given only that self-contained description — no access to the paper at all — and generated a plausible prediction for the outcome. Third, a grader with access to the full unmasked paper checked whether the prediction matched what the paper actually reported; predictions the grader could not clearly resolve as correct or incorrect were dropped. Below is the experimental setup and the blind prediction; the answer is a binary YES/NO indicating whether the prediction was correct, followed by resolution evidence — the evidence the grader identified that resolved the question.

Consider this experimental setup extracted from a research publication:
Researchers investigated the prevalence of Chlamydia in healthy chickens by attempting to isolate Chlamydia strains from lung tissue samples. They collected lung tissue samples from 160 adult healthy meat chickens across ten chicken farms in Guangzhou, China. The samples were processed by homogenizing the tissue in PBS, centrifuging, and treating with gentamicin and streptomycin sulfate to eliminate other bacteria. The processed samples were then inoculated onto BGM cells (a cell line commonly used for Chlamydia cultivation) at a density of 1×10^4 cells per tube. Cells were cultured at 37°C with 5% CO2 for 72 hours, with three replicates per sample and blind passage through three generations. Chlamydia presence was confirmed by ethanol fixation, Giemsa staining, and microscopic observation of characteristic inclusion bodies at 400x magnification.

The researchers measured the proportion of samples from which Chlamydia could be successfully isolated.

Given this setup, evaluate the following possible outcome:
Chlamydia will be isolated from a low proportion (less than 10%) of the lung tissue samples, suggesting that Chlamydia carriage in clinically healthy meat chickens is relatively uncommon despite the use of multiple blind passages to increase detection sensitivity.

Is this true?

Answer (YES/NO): NO